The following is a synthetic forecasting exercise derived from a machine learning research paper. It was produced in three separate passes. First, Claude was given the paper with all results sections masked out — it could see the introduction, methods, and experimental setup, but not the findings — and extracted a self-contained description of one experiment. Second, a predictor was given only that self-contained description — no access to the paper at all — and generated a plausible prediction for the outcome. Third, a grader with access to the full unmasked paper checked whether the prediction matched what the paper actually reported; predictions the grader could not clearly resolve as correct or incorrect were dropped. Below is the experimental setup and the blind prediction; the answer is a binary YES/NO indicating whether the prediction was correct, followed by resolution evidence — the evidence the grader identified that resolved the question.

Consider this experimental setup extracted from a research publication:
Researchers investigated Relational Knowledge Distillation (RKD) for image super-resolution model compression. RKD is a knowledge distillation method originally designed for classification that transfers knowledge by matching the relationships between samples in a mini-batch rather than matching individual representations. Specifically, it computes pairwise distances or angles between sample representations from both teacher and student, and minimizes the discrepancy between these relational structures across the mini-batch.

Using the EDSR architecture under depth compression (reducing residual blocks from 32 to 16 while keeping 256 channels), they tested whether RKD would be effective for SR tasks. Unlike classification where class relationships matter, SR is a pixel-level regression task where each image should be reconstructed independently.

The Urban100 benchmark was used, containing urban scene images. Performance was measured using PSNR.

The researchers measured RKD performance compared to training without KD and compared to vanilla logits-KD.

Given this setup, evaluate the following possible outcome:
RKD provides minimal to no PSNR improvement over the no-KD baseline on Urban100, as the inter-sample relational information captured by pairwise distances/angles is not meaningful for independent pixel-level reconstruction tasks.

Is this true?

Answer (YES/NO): YES